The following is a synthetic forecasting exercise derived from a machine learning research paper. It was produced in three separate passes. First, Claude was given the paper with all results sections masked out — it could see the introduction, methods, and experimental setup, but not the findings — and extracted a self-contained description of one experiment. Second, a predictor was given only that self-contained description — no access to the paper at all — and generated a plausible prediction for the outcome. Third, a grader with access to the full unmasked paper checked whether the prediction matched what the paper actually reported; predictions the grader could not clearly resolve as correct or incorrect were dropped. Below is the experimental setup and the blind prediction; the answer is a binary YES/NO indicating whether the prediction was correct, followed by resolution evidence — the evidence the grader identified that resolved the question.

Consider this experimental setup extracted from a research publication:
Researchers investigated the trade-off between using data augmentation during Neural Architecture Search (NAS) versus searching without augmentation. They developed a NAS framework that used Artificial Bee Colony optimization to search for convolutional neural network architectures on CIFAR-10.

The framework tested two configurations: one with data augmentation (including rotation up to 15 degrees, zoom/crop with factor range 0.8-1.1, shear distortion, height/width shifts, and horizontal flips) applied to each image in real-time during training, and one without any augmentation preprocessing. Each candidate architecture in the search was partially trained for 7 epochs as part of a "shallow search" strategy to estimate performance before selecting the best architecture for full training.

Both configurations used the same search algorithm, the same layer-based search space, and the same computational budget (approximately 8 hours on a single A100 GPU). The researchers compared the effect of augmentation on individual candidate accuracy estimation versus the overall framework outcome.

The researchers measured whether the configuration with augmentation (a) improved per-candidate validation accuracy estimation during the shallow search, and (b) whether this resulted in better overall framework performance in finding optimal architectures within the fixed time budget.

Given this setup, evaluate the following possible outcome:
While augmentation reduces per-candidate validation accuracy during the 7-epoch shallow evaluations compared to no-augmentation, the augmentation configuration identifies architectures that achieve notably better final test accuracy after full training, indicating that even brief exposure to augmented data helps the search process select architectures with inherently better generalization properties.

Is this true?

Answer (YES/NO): NO